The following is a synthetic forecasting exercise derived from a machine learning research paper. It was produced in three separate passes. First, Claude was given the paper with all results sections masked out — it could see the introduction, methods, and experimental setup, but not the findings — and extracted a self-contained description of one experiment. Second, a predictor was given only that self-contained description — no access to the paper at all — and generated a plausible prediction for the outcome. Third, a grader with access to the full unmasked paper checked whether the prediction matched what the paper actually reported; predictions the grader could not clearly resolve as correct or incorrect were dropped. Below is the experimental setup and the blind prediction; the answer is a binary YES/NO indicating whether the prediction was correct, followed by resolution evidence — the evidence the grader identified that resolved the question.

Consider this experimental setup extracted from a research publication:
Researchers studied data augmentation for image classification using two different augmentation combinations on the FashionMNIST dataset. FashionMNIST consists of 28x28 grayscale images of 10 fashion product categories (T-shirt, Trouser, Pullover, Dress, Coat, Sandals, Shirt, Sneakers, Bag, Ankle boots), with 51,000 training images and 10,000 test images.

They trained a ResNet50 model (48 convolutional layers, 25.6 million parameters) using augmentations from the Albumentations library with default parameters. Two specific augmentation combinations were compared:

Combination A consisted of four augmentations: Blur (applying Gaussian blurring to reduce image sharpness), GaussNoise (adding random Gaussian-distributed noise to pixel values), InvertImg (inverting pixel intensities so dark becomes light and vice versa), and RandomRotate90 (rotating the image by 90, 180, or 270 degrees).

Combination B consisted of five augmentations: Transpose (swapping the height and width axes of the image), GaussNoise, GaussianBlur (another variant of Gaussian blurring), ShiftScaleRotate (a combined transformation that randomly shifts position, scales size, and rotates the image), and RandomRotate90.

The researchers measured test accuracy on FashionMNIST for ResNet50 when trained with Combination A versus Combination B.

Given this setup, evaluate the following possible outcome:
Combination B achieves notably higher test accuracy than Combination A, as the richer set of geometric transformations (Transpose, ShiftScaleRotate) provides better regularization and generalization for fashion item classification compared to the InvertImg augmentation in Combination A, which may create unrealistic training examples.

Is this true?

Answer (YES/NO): NO